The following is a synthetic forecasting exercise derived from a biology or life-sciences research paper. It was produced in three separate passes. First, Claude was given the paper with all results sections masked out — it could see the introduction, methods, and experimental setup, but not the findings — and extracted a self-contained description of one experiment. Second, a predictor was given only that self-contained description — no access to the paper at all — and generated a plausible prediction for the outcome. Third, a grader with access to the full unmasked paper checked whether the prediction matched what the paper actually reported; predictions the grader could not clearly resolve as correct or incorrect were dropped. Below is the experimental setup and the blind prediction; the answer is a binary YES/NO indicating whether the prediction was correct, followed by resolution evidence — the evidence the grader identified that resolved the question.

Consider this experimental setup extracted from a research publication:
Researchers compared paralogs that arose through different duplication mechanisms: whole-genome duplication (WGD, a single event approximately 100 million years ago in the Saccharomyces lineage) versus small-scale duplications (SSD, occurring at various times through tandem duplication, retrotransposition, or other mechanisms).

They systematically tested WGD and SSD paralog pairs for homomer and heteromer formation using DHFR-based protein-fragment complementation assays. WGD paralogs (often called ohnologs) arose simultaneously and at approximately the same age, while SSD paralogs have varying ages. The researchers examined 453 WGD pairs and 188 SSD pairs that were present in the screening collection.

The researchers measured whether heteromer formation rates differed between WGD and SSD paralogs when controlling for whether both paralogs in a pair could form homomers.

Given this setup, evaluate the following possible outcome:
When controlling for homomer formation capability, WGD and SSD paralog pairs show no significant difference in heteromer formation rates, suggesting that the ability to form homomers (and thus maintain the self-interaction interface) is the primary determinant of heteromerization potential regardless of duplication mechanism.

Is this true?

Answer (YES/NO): NO